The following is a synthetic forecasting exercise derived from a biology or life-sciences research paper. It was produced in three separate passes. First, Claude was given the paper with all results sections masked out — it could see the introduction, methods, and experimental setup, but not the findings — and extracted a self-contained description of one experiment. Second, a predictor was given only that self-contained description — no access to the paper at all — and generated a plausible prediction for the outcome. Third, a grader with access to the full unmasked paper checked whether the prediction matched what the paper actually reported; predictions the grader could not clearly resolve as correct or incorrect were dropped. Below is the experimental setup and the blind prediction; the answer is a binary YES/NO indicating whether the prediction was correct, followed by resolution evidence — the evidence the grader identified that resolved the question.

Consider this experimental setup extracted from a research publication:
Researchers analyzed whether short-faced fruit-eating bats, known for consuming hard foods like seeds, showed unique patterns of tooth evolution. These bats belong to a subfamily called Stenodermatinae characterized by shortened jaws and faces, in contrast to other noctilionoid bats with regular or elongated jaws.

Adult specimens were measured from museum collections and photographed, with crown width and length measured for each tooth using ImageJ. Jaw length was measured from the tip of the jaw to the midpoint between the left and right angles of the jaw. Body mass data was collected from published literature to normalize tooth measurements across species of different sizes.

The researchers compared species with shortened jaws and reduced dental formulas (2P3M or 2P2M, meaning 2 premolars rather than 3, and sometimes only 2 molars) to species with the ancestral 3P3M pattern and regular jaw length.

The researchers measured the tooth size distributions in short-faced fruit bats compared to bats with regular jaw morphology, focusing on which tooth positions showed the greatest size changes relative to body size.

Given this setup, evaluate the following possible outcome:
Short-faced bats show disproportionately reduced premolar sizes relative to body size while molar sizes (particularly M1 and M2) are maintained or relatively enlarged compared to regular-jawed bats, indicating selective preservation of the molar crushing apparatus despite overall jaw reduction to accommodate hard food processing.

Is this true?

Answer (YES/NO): NO